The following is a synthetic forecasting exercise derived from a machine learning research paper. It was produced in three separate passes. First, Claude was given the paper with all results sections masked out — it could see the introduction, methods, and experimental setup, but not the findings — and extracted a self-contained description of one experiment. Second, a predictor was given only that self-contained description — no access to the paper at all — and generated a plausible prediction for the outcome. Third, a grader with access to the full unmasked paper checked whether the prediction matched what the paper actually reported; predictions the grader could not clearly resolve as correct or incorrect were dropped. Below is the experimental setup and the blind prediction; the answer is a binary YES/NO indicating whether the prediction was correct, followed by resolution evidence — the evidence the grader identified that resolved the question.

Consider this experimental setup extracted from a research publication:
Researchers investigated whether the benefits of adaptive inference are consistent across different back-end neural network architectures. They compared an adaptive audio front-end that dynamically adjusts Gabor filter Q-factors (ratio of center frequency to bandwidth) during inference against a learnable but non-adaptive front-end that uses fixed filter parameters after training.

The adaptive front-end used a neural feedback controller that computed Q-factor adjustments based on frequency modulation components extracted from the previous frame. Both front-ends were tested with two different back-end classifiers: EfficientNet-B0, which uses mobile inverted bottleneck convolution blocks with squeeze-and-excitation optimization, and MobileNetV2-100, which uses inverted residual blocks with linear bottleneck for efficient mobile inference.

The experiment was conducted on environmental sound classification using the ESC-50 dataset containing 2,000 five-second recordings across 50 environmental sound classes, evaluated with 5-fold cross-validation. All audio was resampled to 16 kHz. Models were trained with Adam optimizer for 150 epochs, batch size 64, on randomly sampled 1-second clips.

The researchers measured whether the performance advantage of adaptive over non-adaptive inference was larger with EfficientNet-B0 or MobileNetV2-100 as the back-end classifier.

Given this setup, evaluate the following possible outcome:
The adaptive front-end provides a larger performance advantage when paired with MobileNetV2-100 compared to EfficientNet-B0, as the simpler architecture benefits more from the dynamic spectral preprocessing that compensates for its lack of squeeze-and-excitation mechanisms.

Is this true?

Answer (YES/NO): YES